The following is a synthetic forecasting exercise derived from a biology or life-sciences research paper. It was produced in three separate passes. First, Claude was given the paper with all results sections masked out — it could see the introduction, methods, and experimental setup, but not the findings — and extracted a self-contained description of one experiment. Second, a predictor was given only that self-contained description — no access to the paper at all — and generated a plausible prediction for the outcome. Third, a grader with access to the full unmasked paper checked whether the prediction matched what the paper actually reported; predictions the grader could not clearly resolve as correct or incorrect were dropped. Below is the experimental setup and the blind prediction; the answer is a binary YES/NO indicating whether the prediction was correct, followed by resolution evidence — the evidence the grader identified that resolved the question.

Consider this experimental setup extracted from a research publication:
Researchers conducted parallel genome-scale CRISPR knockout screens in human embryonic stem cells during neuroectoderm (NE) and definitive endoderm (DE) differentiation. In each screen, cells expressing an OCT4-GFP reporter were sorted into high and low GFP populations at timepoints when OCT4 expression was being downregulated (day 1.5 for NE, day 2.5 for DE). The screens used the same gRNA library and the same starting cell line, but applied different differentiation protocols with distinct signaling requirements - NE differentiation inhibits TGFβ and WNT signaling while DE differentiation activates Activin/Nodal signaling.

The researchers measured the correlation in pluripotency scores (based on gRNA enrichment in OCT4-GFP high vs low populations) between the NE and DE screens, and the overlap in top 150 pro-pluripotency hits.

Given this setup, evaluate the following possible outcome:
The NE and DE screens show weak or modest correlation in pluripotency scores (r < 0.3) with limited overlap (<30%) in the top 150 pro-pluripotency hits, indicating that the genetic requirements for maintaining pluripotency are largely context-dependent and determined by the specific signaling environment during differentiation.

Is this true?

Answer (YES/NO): NO